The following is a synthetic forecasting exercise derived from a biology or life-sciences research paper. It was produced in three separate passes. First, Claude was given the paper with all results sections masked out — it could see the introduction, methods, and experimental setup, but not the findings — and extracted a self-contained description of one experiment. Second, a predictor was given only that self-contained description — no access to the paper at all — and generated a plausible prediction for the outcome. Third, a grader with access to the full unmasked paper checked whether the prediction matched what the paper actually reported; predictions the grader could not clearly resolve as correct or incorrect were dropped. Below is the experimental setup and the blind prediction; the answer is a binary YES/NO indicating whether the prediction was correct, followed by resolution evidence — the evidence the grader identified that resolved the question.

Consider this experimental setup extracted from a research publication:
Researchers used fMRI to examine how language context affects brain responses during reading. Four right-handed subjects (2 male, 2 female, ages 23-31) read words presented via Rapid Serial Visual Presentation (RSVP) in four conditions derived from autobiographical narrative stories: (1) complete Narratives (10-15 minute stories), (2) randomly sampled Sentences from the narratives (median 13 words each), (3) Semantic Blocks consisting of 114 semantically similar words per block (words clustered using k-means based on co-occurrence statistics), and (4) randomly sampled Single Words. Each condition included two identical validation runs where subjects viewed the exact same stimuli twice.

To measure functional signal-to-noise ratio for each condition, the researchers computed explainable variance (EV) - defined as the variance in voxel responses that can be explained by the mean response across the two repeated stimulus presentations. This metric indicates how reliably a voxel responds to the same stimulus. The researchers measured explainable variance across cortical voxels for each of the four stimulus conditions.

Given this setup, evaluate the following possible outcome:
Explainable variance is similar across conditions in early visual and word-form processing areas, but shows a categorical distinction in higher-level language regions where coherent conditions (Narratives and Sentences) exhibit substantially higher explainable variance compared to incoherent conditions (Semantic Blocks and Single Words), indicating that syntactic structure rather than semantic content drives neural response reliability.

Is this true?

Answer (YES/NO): NO